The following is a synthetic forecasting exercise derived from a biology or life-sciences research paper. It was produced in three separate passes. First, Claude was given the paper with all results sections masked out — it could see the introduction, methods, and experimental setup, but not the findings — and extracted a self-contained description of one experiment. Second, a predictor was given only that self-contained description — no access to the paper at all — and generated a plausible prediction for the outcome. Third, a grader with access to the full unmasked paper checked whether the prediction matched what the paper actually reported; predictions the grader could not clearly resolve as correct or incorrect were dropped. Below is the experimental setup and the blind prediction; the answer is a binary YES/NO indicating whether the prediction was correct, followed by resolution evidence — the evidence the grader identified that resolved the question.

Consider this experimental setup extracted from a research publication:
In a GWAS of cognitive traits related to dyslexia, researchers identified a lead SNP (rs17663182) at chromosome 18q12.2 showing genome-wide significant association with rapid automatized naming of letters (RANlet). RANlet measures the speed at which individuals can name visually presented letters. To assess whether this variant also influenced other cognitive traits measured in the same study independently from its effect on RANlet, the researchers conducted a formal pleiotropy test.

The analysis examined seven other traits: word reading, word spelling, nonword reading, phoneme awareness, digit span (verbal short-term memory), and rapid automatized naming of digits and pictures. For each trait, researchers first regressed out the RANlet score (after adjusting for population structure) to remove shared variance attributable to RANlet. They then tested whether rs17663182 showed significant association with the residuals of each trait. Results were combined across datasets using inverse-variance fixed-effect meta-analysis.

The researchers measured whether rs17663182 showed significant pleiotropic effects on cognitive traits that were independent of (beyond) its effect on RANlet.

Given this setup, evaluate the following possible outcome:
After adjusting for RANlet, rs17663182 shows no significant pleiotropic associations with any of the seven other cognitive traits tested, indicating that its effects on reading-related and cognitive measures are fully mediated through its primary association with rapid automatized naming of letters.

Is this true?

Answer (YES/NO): YES